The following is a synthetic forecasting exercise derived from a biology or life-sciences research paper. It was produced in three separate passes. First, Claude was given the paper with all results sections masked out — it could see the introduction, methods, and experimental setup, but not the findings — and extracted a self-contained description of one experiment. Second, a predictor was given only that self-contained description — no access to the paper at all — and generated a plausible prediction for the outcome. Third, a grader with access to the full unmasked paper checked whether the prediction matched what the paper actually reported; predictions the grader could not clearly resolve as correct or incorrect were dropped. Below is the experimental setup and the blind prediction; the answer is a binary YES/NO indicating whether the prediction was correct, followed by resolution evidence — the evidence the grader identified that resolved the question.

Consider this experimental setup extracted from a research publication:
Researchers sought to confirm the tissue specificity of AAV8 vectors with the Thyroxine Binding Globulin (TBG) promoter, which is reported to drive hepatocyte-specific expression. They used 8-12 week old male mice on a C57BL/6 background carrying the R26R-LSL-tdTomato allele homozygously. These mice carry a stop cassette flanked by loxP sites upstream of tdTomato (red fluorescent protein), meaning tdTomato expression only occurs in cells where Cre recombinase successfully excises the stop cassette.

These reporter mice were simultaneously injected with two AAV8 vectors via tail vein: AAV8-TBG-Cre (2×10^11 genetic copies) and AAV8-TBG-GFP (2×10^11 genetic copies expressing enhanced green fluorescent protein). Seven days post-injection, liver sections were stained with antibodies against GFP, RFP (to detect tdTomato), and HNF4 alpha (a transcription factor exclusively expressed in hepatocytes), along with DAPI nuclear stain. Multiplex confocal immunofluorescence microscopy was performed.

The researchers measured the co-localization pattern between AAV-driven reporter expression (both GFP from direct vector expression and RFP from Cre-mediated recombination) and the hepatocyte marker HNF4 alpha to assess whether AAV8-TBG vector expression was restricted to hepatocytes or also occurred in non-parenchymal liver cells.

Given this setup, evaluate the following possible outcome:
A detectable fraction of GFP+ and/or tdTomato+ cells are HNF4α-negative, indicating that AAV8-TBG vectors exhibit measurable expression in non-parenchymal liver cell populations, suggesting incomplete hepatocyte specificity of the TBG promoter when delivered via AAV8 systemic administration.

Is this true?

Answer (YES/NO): NO